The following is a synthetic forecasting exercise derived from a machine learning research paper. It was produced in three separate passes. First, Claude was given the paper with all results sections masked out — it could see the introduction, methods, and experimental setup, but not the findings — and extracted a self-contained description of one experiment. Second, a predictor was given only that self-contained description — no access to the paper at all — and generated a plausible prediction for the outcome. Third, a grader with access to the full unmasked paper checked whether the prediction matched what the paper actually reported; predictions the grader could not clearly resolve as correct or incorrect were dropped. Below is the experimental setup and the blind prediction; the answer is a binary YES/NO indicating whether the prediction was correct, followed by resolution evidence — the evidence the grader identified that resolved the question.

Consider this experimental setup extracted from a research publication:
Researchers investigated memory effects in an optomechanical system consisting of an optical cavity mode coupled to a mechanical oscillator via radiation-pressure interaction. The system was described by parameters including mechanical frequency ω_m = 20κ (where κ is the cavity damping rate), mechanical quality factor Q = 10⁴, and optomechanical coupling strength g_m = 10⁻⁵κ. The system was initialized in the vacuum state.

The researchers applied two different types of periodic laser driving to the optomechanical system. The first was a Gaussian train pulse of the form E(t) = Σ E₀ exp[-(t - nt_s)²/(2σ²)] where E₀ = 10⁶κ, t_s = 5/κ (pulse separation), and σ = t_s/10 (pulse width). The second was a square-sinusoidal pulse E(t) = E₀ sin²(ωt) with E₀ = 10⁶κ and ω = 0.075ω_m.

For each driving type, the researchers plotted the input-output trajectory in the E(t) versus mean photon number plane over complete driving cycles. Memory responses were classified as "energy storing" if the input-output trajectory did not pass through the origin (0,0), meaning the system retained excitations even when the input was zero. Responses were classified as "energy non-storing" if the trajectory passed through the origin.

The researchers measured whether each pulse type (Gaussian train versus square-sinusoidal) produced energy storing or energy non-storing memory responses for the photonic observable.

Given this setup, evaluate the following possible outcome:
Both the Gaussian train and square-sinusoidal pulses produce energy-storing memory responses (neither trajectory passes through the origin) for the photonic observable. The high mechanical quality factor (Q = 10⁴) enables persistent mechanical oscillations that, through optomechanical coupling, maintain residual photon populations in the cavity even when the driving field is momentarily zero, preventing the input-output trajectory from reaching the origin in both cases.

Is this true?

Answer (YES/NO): NO